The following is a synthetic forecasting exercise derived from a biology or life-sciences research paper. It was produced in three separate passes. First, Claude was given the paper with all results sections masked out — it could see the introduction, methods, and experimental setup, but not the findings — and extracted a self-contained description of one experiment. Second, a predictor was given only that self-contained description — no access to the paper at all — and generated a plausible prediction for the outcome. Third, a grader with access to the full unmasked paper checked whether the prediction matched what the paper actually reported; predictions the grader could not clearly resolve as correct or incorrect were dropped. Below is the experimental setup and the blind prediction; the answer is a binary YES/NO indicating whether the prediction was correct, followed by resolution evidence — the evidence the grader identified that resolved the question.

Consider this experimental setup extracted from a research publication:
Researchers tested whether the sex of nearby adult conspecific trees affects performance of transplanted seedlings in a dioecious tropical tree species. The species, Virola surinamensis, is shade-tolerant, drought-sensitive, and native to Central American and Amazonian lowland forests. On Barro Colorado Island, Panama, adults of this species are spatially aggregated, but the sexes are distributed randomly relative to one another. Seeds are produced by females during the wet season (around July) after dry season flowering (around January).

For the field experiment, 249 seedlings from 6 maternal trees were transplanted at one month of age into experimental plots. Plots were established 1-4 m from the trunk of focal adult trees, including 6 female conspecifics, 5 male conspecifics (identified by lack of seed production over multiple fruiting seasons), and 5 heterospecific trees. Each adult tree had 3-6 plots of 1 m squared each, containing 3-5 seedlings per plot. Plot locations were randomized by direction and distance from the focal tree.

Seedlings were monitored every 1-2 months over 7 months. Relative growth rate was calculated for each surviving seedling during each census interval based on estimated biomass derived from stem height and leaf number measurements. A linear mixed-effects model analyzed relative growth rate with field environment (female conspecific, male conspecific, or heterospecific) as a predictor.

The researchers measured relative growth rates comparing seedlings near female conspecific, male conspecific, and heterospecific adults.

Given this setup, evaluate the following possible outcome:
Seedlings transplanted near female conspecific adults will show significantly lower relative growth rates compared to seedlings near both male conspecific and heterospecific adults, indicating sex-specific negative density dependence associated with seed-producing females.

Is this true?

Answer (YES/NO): NO